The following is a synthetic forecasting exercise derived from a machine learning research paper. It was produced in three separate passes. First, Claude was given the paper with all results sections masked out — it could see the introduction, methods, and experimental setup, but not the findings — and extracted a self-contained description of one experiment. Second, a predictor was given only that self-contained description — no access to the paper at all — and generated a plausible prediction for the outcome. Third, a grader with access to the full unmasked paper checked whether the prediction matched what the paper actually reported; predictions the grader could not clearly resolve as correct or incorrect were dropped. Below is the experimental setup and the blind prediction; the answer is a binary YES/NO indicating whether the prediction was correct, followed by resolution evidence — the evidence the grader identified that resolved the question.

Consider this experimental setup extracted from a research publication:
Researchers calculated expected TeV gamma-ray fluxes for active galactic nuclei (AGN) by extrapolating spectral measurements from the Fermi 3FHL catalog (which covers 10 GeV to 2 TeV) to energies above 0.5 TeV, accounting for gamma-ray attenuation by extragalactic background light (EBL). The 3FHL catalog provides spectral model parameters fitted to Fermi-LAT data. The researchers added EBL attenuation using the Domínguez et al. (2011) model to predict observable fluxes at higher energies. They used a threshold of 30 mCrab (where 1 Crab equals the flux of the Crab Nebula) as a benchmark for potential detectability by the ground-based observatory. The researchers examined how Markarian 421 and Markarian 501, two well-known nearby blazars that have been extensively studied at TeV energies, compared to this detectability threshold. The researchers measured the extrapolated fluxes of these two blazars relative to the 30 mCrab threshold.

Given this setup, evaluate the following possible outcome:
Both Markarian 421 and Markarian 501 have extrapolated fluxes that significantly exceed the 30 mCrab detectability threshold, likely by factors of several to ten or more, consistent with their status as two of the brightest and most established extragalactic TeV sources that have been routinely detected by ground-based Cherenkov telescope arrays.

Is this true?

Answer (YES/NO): YES